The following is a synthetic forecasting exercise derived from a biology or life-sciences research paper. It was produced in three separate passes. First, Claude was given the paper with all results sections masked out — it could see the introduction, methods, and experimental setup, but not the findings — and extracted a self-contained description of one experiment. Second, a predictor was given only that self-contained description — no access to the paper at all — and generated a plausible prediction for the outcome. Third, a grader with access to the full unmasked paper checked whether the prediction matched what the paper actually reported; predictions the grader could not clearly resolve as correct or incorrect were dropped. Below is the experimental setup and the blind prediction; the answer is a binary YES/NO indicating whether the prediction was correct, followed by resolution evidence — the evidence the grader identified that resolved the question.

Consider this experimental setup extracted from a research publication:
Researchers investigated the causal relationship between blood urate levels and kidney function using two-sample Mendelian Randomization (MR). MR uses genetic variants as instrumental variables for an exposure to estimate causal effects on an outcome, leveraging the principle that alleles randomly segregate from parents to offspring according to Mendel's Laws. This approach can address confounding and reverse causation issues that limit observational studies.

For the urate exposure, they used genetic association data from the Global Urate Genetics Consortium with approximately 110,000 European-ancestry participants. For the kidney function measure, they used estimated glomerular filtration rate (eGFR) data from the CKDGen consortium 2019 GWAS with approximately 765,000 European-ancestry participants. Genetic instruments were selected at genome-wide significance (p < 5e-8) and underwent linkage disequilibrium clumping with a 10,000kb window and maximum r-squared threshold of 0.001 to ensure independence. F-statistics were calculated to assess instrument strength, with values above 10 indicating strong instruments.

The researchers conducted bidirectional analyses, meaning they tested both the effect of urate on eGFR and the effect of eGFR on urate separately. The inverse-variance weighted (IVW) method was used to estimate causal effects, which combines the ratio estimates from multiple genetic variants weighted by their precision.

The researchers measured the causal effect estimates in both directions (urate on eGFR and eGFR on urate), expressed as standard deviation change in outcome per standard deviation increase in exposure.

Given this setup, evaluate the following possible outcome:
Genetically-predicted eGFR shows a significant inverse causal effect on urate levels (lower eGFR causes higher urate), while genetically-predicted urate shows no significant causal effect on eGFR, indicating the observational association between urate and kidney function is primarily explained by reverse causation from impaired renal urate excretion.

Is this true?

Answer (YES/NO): NO